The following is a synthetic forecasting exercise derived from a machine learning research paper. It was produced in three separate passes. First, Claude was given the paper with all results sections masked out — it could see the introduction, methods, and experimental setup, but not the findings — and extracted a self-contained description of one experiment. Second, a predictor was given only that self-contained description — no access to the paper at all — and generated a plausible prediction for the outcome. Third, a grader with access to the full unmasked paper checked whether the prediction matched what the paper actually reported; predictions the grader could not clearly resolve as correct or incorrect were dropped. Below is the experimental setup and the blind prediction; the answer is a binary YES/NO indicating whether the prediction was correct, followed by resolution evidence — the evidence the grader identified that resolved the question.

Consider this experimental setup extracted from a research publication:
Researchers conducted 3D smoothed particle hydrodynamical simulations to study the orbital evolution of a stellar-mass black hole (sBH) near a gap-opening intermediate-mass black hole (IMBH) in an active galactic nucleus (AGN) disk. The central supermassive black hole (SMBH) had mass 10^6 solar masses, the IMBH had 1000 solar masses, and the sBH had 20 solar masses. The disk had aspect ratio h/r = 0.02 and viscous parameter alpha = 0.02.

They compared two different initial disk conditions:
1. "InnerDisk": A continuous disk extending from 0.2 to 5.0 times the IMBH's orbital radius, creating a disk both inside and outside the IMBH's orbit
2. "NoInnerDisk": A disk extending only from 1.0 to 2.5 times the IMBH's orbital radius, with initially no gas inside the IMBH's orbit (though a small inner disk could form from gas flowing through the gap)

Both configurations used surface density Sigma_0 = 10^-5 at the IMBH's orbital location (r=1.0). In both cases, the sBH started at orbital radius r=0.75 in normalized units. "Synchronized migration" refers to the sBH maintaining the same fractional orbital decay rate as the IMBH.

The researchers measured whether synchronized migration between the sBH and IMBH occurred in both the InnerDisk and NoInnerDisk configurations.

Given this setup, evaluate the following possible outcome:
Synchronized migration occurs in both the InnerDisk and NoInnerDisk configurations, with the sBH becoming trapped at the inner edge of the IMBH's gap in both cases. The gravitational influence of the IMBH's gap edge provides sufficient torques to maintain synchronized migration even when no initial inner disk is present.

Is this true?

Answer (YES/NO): NO